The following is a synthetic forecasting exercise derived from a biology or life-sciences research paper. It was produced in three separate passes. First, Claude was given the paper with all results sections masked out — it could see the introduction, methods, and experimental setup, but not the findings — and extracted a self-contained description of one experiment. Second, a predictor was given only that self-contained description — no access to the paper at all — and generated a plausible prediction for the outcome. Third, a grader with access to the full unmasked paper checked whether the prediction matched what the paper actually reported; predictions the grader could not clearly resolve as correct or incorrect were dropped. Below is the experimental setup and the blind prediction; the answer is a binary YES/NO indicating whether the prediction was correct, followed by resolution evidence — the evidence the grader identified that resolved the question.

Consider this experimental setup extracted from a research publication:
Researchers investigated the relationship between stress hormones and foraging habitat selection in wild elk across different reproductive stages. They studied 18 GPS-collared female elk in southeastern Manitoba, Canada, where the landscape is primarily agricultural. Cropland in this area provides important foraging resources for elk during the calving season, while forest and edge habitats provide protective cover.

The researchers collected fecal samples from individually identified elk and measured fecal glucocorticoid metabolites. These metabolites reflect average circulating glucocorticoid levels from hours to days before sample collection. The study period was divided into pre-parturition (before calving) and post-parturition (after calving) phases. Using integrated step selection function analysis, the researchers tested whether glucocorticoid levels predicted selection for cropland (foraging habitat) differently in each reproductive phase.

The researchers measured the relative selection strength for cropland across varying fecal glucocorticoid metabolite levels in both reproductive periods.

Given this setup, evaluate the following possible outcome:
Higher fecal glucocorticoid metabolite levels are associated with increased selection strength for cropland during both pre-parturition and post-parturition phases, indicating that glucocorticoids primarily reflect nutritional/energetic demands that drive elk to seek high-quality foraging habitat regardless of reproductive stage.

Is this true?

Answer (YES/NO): NO